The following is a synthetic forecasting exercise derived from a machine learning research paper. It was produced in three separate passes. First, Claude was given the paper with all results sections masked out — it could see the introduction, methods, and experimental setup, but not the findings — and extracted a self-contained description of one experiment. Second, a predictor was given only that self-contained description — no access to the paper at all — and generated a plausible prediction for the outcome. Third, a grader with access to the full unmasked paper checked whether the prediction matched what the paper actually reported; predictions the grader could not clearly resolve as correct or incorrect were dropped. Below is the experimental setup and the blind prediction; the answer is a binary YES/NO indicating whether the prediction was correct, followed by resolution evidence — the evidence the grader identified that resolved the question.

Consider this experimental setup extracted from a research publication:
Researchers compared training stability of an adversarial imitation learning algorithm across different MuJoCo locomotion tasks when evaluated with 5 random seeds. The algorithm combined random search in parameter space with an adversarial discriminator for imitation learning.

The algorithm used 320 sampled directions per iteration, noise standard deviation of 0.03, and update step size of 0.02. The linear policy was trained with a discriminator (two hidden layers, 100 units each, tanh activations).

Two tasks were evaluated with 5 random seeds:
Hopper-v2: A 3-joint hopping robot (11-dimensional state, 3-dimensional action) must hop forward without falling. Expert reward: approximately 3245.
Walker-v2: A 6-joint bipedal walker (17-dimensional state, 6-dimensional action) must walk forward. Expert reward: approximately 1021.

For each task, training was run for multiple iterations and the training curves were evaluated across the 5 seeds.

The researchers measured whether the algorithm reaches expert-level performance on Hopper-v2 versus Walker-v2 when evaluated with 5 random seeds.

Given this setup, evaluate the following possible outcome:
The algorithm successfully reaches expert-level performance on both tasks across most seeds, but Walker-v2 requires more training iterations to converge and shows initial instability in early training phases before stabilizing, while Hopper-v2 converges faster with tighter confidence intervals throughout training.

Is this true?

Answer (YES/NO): NO